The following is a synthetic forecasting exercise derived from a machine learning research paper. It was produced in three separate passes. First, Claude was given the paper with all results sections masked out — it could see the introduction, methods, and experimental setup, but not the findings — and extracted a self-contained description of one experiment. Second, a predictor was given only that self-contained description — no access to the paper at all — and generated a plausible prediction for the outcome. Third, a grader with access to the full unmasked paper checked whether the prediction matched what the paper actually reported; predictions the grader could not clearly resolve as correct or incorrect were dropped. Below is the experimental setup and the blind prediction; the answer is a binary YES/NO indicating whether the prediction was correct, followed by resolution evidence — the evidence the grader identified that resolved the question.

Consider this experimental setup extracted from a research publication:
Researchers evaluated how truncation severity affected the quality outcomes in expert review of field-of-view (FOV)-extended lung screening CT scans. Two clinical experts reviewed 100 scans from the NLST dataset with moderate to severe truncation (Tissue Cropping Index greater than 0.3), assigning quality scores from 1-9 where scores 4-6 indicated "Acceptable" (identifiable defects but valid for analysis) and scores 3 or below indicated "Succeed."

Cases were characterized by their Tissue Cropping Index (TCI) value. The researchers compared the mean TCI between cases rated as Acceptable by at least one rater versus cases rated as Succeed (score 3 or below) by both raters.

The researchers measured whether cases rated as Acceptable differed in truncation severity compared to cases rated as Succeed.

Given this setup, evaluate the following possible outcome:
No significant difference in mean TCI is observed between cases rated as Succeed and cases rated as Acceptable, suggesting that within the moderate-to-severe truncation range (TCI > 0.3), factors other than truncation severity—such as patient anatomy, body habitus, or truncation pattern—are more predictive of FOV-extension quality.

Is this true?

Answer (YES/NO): NO